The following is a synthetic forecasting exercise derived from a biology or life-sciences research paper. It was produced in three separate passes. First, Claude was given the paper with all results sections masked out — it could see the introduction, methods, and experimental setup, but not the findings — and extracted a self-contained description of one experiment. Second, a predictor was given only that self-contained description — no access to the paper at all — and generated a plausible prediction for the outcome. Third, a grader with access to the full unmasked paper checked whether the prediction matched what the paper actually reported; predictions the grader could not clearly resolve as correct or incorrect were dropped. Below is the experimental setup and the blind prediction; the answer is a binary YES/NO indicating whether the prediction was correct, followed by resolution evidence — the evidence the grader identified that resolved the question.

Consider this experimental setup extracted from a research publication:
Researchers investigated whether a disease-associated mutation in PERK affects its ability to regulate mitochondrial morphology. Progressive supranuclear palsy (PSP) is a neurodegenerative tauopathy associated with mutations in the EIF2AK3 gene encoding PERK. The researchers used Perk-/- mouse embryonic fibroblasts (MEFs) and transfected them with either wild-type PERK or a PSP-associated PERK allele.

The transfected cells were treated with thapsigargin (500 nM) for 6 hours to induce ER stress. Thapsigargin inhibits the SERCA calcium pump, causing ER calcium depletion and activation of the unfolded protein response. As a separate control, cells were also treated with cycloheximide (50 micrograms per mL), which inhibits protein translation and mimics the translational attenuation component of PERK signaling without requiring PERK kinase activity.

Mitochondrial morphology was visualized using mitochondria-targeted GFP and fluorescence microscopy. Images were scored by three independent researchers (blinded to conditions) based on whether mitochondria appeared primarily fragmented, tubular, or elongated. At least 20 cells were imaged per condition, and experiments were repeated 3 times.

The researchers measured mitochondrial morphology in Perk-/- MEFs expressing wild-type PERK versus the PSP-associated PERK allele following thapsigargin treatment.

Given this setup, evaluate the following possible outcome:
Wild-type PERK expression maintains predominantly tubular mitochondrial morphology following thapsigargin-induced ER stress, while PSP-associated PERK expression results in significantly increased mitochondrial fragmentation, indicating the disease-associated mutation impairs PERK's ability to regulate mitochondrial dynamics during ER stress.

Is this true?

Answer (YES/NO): NO